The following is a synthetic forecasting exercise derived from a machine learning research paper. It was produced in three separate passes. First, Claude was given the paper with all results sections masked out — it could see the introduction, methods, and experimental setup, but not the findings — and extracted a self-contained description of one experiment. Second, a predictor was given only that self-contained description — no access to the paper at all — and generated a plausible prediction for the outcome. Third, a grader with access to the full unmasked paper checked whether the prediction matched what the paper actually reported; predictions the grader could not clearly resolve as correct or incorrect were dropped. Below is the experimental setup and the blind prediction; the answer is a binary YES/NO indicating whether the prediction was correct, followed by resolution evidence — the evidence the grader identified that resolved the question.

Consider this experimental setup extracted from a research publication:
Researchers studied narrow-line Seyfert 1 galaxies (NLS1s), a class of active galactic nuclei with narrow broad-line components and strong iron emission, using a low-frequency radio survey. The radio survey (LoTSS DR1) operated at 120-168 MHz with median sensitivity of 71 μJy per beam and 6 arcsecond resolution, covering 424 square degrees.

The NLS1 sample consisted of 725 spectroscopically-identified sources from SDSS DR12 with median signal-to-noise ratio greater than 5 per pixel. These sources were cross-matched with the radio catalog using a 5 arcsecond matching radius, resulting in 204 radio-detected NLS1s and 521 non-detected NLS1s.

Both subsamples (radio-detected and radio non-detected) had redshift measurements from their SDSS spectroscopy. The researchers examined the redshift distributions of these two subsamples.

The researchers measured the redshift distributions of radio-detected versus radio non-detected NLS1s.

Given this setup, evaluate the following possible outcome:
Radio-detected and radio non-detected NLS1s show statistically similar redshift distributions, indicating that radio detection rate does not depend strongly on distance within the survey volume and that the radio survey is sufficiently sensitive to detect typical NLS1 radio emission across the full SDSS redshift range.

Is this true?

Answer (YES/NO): NO